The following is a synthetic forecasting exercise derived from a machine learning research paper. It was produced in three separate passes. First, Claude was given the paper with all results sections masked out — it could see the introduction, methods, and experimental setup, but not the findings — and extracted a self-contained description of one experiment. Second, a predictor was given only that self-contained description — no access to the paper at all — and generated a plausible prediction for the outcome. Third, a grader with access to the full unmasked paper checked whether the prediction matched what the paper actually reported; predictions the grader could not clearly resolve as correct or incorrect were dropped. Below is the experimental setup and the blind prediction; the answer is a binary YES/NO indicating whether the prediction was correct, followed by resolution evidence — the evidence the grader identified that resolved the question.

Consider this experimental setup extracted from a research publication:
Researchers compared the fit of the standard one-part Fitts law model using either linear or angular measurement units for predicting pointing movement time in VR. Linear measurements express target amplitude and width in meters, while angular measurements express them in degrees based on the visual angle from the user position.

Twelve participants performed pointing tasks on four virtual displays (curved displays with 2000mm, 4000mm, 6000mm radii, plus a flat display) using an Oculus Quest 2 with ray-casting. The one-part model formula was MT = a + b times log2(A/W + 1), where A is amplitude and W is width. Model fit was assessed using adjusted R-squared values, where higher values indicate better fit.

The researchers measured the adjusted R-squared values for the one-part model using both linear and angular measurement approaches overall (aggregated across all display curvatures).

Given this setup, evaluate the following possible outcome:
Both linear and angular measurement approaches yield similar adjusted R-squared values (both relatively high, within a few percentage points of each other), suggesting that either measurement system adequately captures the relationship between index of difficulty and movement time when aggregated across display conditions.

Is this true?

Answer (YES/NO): YES